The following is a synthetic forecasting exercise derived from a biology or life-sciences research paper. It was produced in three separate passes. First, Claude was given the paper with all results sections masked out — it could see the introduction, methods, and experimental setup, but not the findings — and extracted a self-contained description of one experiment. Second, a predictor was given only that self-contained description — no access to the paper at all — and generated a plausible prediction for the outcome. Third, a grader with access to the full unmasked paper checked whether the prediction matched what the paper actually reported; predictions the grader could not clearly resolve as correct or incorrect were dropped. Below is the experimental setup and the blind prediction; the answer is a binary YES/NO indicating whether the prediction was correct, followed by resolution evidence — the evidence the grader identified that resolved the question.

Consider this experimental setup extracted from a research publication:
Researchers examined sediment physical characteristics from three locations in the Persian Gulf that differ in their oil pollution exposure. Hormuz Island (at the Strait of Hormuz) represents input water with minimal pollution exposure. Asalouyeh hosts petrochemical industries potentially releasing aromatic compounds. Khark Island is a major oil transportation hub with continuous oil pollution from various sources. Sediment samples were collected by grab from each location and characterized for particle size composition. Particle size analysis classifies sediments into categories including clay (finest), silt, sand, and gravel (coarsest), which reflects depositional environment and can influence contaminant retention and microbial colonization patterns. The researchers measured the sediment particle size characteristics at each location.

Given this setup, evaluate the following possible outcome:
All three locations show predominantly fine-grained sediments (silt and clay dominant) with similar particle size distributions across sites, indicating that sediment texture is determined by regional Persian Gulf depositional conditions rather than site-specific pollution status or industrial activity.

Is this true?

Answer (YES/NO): NO